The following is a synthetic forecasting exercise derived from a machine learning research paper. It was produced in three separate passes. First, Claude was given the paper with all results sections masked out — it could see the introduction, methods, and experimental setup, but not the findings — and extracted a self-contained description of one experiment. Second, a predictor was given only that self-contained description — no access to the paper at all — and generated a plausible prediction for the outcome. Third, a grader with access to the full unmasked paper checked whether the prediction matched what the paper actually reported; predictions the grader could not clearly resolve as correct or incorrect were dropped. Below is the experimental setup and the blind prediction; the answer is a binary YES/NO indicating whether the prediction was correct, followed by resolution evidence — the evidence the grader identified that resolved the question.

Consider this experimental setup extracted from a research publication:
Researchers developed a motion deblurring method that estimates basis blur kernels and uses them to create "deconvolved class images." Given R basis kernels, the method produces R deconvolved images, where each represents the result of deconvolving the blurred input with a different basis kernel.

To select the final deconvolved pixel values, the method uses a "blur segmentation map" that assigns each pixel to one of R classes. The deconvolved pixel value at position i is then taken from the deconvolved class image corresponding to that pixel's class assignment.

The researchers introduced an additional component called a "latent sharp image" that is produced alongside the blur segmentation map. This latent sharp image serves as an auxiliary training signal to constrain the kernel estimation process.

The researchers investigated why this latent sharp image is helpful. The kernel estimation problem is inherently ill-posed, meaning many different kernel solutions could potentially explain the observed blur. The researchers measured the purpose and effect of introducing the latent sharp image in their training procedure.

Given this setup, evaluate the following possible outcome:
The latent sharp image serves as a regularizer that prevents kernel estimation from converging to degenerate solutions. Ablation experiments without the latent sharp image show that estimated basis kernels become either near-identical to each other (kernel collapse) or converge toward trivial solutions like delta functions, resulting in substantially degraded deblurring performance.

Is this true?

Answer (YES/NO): NO